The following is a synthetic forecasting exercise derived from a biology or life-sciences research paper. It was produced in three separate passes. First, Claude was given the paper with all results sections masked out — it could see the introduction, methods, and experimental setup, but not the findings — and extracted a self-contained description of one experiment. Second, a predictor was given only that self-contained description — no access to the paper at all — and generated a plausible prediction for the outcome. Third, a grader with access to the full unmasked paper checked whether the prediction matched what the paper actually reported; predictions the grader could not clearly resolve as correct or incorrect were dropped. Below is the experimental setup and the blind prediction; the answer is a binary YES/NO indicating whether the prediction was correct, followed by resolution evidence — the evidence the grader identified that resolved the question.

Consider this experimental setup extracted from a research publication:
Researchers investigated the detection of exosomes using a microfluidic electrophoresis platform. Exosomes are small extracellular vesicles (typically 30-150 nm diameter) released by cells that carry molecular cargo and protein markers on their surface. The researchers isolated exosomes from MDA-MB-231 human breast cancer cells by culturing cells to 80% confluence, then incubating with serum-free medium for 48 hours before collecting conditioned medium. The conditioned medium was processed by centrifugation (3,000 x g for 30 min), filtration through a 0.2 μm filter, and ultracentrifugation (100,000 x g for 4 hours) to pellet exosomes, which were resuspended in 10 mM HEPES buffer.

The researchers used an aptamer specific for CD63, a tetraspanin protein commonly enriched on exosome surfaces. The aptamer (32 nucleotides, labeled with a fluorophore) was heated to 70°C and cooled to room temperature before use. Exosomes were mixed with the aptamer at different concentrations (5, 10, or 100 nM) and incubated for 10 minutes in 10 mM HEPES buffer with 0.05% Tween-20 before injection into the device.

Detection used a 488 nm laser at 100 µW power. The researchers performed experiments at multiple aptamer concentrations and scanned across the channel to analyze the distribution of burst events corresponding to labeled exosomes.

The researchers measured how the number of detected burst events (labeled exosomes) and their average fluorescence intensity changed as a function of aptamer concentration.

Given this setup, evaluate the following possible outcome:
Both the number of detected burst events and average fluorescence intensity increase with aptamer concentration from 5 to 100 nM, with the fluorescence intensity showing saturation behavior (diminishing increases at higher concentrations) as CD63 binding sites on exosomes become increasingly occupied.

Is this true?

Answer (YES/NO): NO